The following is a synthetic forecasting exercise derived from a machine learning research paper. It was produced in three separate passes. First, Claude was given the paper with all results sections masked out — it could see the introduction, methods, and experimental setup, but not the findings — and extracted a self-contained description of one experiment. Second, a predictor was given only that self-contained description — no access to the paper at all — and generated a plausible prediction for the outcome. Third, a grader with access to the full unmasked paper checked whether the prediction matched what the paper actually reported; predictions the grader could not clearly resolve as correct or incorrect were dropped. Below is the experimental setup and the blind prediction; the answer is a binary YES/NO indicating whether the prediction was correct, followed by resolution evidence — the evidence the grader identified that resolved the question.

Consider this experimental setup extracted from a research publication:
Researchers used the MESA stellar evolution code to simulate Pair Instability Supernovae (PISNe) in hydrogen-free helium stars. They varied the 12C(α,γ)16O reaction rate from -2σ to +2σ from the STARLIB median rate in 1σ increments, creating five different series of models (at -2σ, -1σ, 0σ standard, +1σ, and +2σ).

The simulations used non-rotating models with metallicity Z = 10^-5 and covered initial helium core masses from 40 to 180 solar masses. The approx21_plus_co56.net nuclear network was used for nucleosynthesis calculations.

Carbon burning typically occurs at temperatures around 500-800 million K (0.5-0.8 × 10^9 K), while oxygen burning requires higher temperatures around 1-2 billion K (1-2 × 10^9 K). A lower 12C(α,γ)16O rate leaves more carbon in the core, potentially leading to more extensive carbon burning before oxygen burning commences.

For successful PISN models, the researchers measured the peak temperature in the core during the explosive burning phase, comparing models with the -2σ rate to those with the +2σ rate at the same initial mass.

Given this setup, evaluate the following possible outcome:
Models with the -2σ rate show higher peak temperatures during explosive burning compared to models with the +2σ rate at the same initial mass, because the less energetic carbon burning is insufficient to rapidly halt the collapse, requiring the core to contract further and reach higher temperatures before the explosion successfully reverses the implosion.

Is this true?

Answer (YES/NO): NO